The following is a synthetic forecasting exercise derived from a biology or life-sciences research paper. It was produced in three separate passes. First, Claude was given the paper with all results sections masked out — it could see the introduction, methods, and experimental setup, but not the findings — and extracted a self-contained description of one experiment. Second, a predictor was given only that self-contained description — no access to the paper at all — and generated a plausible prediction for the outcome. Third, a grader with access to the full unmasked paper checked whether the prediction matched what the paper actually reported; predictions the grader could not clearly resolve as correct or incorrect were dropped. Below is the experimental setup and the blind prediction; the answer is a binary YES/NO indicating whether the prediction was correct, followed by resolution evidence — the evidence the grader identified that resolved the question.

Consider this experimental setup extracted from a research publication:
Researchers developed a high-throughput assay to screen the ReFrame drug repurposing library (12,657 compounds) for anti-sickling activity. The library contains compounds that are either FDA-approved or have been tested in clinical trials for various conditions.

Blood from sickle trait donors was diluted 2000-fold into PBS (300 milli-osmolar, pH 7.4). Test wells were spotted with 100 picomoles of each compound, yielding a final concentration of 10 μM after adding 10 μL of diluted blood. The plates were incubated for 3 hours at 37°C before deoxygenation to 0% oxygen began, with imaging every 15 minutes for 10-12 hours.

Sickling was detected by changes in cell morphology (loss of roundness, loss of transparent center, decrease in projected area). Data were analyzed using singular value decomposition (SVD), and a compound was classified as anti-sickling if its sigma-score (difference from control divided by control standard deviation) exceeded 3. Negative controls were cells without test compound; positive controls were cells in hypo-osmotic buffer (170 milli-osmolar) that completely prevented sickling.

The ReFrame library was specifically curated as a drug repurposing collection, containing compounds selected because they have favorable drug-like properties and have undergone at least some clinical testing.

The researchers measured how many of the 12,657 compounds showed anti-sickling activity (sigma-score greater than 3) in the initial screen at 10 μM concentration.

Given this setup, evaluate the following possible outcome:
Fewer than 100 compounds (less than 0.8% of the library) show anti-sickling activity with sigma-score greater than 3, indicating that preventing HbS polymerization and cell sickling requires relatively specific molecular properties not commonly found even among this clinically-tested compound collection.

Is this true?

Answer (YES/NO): NO